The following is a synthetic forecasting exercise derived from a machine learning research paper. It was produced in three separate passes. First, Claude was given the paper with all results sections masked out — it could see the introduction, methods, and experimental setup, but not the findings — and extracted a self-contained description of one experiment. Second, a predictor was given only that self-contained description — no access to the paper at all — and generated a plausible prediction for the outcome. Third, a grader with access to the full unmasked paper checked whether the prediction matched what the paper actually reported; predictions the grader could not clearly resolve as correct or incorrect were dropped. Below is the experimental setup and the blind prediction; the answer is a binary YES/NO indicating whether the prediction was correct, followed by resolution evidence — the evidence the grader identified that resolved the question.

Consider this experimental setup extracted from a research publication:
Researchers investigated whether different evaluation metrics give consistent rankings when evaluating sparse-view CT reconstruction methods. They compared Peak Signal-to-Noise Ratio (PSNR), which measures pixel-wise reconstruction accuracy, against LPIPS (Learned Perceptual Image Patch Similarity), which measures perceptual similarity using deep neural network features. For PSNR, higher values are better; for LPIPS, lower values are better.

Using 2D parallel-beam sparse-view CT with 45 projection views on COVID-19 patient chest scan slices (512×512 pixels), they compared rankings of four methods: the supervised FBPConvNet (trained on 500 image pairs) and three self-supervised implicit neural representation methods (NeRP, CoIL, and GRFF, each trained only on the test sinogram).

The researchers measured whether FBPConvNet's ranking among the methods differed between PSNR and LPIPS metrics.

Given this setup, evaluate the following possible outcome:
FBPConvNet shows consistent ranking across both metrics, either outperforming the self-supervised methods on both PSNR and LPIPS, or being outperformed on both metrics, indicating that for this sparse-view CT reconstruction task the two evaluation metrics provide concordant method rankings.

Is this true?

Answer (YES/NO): NO